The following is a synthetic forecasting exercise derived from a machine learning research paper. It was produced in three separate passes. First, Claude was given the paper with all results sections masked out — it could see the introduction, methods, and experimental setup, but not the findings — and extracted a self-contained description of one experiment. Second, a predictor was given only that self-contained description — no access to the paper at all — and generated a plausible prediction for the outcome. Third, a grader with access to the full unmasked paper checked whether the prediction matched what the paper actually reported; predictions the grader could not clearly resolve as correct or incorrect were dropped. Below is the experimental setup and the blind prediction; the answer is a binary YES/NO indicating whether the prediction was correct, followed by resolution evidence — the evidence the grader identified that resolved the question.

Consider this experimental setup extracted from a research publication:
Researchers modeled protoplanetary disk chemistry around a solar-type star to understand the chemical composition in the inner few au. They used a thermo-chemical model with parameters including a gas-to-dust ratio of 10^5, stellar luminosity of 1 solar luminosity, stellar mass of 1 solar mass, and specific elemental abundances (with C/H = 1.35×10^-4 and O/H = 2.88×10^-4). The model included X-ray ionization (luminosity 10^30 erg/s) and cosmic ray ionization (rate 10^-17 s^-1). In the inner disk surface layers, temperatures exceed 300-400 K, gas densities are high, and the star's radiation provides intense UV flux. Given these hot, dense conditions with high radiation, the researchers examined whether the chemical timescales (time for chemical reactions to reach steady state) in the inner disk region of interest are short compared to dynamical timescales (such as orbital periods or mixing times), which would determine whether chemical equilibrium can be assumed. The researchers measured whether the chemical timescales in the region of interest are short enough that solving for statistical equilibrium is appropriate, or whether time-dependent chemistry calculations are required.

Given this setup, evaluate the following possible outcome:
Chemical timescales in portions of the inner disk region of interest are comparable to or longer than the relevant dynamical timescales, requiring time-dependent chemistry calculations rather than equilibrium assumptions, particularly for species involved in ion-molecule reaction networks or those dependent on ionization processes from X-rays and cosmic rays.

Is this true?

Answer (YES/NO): NO